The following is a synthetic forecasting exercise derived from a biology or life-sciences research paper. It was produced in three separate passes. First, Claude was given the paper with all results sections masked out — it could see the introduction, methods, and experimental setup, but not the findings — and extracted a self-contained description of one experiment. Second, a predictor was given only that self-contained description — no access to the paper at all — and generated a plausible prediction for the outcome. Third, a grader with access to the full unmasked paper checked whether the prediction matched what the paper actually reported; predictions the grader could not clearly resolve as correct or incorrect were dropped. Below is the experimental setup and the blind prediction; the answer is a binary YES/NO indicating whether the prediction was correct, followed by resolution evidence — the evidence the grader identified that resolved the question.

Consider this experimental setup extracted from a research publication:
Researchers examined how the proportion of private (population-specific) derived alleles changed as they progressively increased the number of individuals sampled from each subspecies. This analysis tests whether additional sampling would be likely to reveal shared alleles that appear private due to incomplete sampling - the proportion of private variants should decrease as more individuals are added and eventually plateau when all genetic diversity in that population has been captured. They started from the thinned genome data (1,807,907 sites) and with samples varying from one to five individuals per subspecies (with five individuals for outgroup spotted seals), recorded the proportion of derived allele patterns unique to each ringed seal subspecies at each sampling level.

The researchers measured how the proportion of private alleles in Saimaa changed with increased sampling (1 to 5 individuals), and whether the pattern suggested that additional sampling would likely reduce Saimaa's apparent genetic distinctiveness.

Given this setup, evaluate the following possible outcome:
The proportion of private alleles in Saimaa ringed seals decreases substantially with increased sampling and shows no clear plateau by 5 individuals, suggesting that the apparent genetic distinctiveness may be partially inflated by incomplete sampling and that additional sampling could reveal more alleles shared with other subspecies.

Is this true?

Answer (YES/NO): NO